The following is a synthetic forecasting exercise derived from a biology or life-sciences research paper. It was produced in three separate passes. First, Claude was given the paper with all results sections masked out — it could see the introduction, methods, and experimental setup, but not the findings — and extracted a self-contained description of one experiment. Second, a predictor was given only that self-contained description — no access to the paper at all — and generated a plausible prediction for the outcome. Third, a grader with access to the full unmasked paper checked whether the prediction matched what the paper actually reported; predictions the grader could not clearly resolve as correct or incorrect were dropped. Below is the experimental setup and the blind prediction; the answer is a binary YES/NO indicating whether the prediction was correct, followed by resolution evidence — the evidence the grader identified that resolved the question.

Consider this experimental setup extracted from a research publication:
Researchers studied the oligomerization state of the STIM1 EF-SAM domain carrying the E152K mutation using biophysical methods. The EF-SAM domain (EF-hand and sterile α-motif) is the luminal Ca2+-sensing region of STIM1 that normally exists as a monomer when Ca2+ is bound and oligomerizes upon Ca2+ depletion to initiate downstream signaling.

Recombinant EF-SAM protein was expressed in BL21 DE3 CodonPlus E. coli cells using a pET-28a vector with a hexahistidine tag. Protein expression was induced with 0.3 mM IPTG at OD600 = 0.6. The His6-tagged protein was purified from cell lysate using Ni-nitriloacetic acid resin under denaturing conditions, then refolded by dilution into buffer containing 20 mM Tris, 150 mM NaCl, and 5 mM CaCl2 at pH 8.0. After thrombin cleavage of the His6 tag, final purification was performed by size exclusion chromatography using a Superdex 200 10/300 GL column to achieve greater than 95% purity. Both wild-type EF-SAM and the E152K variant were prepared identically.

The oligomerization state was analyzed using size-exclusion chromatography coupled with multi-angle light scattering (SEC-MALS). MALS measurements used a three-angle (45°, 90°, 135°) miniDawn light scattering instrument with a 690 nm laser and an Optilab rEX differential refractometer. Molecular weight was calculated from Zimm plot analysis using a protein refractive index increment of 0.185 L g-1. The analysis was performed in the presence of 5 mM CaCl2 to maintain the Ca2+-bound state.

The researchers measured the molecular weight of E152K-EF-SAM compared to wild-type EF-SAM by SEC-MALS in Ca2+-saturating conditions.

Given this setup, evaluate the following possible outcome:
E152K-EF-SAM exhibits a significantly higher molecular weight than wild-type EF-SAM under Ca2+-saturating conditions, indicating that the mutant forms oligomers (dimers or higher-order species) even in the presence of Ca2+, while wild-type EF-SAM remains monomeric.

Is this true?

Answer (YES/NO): NO